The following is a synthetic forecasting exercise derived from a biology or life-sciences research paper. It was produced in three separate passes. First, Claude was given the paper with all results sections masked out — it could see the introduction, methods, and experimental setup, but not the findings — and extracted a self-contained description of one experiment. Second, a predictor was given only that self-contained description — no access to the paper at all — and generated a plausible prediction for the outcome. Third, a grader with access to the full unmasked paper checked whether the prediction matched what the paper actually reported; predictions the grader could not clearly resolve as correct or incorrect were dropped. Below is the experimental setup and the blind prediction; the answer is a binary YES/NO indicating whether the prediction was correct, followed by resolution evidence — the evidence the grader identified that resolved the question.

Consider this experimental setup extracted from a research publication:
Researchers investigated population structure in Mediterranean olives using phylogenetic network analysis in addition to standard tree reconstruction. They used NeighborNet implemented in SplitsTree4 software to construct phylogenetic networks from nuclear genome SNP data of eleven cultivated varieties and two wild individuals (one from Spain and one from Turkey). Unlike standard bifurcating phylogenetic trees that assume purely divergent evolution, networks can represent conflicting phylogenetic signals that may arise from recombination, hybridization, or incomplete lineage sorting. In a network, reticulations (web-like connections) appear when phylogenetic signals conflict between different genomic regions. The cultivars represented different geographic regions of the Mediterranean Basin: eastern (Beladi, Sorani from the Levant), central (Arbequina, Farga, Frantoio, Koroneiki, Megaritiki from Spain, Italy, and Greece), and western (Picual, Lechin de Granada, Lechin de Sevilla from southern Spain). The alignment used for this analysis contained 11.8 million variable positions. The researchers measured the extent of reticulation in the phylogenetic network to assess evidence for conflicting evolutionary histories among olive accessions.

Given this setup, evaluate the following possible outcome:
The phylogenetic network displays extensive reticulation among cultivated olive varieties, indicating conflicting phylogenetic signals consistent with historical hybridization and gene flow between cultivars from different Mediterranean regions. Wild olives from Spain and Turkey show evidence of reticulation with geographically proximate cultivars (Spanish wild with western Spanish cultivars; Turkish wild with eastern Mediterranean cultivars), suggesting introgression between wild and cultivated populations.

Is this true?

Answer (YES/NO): NO